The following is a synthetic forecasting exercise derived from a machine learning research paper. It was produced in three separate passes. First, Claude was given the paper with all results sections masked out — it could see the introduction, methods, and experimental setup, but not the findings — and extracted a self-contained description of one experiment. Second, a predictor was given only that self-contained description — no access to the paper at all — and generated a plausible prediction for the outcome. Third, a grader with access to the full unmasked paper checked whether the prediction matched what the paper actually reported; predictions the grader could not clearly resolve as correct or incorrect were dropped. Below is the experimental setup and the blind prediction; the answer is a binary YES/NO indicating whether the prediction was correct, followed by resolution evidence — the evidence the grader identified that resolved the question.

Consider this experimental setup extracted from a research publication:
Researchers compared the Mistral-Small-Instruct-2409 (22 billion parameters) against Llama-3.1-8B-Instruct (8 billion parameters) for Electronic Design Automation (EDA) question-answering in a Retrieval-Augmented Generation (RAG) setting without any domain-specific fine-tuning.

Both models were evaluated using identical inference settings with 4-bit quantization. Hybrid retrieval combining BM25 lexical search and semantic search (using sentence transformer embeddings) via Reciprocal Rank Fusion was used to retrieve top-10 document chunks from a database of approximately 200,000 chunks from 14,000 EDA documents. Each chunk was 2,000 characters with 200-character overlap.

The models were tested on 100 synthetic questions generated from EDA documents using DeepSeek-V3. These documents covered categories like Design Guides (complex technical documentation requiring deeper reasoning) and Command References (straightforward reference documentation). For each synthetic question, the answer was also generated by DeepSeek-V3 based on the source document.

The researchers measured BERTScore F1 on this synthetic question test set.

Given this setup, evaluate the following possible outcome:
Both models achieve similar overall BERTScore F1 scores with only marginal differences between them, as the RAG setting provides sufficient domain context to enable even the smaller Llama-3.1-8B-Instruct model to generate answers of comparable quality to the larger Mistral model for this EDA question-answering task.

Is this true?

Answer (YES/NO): NO